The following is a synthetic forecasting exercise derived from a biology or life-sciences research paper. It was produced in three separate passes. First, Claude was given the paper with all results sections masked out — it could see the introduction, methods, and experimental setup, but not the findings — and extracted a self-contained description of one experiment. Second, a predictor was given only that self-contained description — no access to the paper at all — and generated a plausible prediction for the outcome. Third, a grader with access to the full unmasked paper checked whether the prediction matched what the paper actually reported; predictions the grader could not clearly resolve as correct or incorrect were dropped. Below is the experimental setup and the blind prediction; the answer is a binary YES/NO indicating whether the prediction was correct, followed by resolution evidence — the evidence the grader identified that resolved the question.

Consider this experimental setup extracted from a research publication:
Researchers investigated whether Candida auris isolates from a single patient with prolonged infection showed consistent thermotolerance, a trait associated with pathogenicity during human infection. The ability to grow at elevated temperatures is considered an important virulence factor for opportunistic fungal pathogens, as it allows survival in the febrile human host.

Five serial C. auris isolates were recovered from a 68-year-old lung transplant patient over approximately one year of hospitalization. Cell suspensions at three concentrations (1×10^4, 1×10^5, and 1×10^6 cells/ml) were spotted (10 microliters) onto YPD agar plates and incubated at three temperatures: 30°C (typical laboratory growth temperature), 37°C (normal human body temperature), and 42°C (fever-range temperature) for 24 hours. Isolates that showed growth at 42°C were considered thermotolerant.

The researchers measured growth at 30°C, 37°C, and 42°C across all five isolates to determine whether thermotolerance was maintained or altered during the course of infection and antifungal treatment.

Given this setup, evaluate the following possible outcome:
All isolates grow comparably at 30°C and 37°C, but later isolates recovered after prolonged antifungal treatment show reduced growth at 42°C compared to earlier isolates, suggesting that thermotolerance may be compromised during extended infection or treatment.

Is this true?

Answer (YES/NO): NO